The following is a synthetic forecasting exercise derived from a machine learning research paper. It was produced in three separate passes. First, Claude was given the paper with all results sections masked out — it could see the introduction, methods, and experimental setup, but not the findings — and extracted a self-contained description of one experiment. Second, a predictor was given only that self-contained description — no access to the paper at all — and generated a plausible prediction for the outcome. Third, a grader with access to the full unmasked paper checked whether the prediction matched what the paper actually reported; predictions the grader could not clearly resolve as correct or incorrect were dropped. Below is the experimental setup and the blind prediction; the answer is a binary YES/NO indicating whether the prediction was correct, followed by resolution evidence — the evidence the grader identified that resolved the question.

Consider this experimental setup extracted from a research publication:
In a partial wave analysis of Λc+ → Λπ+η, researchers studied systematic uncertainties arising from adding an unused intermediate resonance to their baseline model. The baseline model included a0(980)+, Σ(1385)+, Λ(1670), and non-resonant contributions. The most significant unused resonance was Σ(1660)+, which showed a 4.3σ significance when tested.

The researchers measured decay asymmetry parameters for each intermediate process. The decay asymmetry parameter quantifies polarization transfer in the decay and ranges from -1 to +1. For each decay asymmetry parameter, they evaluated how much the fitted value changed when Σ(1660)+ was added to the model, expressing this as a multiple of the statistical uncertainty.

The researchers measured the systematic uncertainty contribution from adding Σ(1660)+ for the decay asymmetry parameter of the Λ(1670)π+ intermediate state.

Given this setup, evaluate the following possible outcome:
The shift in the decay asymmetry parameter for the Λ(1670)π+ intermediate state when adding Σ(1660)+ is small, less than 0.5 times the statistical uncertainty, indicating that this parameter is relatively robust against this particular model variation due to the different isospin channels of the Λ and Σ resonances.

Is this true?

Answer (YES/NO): NO